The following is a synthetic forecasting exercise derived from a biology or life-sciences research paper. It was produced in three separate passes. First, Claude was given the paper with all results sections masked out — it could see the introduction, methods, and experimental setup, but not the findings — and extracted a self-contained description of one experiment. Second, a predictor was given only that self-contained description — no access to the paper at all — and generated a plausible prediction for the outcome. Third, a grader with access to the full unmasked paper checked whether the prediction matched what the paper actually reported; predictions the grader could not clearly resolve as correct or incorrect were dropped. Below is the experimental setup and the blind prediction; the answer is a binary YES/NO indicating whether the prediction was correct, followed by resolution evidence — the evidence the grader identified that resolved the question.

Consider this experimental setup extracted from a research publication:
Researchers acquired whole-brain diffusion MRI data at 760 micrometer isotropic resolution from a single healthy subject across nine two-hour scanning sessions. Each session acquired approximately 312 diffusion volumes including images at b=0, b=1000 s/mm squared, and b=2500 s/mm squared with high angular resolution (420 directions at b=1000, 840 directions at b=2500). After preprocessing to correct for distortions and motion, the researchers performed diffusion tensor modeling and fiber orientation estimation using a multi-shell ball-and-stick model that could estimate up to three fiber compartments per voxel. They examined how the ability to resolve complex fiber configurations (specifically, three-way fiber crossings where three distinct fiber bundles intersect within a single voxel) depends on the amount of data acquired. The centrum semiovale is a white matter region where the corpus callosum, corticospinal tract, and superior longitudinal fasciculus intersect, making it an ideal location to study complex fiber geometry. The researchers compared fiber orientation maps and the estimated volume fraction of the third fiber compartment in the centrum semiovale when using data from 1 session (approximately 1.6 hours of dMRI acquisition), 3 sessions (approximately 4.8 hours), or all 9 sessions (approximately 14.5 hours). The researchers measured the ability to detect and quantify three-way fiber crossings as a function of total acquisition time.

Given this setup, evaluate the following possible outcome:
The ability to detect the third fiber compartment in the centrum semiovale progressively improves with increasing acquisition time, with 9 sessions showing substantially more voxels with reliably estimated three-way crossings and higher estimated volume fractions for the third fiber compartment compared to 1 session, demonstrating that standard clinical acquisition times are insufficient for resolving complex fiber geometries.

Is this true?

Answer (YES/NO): YES